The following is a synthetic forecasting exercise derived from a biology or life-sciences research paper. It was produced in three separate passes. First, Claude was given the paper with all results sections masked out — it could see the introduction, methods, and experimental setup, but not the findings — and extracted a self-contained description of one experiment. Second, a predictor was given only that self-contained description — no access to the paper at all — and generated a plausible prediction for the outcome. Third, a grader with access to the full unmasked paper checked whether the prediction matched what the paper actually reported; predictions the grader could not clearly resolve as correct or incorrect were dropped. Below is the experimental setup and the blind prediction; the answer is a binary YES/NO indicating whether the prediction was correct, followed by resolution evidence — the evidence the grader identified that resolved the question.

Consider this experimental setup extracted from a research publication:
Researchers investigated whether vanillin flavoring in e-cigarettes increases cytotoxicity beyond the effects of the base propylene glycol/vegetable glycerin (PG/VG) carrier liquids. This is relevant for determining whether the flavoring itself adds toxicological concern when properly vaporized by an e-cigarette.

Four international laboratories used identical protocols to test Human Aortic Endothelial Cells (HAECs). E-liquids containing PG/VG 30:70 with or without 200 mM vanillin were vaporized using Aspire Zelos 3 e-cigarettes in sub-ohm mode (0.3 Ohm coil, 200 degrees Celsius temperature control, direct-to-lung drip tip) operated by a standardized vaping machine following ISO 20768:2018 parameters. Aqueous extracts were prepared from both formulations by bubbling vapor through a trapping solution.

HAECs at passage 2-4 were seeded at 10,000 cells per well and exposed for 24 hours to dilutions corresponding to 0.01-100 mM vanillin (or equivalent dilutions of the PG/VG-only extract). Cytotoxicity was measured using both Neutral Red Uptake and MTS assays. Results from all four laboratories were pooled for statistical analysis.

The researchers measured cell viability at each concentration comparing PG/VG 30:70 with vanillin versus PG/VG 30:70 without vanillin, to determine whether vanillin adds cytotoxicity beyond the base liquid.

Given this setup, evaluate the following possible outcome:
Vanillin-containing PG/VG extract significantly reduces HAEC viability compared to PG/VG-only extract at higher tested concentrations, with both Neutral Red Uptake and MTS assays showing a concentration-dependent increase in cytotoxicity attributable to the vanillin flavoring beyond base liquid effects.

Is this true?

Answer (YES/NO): NO